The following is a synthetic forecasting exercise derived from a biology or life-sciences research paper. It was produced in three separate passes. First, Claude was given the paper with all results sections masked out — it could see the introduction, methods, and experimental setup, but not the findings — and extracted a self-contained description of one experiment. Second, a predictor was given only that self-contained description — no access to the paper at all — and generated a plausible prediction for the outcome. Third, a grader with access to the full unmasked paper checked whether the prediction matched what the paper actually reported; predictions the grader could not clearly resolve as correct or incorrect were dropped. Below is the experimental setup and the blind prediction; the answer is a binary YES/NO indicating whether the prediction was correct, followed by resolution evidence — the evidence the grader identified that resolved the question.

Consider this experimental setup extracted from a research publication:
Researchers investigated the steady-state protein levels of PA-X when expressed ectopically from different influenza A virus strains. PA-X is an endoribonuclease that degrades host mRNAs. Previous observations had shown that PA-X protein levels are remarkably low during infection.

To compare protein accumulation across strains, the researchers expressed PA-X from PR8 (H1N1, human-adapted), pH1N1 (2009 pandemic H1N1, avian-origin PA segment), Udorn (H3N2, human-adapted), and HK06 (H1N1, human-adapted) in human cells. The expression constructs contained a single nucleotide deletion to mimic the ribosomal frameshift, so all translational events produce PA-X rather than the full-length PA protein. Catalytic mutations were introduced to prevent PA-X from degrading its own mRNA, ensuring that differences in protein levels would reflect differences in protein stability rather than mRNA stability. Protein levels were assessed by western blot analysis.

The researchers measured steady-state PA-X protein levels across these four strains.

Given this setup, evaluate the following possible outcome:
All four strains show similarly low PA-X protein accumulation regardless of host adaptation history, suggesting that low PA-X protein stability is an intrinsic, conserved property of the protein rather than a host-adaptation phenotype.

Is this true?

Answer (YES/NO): NO